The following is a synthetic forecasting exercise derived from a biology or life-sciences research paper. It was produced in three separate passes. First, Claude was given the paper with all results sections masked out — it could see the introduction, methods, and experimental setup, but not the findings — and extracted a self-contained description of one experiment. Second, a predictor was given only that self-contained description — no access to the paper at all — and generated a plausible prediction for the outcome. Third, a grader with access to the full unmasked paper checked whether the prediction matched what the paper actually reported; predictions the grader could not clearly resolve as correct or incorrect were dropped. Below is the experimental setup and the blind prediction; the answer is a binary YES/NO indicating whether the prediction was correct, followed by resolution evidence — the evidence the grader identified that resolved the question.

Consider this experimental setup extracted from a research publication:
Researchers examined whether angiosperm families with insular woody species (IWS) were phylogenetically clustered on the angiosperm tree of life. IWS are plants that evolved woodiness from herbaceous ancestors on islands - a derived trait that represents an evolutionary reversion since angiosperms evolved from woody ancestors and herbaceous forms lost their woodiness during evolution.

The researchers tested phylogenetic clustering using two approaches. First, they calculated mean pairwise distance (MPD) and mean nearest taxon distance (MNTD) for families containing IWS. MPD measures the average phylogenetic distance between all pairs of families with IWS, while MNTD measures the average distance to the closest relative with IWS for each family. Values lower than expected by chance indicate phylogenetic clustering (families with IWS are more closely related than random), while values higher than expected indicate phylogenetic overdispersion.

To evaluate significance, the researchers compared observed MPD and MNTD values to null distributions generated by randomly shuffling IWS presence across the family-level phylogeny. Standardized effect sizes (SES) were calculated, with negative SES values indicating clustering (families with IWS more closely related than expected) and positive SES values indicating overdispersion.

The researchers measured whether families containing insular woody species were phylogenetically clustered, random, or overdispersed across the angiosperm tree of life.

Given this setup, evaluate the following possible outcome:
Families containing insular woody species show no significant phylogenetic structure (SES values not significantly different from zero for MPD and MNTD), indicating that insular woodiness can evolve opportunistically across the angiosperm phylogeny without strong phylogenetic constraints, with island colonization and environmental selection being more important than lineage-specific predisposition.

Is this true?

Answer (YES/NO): NO